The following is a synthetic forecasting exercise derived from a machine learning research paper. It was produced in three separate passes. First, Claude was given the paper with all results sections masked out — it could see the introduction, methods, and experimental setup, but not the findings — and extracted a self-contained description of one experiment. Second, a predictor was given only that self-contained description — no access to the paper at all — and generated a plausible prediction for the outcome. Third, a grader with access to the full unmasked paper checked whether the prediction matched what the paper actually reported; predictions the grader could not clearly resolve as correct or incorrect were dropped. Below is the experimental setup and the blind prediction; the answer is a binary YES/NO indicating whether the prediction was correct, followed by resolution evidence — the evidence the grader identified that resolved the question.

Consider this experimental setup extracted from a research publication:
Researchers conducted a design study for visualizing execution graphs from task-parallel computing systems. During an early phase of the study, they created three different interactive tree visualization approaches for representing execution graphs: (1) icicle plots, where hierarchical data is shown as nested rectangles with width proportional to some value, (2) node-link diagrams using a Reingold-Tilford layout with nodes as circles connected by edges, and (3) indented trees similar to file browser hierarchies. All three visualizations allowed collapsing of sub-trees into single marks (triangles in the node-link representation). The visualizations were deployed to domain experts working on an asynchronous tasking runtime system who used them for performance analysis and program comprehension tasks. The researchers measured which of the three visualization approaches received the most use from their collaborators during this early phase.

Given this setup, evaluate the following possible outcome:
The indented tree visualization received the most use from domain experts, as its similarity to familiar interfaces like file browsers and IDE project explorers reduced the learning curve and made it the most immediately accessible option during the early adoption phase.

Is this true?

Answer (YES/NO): NO